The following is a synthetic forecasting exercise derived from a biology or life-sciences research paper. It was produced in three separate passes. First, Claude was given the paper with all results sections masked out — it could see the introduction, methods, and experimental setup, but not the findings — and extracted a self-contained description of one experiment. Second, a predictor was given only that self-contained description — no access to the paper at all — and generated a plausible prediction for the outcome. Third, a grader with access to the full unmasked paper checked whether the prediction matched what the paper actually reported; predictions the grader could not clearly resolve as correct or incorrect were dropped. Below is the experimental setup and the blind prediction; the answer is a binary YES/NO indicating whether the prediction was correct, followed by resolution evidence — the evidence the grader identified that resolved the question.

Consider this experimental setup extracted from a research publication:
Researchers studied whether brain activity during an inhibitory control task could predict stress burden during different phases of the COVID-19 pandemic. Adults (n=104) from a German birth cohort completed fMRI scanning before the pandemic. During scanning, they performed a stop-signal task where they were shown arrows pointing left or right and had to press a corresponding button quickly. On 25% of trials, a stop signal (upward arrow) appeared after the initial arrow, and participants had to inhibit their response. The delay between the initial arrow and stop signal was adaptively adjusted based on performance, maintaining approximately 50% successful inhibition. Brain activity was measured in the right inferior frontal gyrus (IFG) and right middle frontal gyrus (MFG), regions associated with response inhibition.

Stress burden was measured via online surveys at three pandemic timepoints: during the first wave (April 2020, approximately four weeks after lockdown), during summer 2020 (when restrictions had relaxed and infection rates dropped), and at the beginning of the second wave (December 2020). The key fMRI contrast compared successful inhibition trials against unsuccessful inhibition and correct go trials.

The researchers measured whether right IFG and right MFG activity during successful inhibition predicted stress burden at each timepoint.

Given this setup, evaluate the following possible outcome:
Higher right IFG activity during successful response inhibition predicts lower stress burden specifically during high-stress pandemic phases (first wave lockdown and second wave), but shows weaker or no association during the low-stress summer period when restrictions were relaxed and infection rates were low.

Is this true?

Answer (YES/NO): NO